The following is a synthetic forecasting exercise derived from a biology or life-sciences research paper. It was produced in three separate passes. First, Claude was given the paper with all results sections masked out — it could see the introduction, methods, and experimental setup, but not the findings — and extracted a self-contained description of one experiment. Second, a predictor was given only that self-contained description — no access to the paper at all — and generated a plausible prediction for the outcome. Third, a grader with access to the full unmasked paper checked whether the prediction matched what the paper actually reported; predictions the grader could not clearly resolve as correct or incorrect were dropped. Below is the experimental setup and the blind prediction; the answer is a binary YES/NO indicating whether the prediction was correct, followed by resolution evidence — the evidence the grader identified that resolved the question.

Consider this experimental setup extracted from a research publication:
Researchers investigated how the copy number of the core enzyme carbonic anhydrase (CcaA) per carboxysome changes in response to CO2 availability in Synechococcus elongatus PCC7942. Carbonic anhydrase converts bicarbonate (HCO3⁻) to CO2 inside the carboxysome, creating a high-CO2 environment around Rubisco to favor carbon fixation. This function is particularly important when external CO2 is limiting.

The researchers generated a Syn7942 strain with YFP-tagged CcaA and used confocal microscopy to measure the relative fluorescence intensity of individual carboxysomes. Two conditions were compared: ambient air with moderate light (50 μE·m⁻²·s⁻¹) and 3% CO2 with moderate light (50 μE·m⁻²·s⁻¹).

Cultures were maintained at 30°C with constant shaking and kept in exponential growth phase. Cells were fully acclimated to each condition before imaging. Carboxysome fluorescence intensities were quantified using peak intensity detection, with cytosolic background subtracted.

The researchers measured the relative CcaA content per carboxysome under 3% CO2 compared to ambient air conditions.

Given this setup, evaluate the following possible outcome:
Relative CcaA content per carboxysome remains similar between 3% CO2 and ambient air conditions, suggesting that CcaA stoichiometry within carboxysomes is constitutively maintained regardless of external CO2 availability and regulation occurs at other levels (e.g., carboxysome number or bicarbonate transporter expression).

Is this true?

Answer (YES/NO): NO